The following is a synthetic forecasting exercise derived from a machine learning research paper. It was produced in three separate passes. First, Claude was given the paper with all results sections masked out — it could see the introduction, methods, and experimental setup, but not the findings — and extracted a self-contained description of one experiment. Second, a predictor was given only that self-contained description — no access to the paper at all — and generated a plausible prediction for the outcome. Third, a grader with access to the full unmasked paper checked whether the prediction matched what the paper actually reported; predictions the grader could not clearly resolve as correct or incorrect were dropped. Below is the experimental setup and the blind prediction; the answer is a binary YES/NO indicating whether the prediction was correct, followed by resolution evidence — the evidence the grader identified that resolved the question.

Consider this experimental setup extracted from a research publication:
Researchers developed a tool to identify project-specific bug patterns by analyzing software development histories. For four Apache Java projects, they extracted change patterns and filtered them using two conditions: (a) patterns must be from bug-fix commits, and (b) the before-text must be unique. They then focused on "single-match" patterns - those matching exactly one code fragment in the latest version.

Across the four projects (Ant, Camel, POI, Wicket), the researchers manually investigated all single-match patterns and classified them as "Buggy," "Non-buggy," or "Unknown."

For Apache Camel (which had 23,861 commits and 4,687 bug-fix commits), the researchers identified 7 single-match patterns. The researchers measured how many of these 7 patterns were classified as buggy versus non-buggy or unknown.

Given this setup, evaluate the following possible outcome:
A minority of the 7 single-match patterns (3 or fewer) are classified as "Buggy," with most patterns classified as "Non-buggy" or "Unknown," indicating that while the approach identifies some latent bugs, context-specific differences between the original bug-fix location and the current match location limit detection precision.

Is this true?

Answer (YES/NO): YES